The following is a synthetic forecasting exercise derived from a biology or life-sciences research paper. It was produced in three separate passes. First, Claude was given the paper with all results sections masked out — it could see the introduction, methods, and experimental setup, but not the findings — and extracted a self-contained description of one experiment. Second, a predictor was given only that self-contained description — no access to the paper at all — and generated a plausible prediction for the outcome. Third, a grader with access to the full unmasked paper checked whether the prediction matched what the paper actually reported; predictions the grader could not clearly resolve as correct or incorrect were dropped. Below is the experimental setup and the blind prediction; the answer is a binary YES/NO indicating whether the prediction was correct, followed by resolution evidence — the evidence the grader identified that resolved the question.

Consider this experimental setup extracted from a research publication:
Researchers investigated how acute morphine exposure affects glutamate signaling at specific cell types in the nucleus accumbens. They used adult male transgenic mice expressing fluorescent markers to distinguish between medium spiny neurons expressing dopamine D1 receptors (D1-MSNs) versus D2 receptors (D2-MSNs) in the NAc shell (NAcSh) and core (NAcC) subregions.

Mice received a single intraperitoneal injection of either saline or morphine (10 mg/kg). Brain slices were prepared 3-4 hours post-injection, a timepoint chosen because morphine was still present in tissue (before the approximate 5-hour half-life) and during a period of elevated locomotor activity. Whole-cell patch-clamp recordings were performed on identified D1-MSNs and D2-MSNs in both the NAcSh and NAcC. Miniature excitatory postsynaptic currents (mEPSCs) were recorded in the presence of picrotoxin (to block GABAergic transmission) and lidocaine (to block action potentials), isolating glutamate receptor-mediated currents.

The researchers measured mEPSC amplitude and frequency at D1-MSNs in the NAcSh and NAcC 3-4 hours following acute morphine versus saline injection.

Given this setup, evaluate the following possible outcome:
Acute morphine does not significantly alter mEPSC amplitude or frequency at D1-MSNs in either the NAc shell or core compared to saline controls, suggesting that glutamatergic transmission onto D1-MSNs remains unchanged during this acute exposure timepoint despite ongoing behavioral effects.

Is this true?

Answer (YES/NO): NO